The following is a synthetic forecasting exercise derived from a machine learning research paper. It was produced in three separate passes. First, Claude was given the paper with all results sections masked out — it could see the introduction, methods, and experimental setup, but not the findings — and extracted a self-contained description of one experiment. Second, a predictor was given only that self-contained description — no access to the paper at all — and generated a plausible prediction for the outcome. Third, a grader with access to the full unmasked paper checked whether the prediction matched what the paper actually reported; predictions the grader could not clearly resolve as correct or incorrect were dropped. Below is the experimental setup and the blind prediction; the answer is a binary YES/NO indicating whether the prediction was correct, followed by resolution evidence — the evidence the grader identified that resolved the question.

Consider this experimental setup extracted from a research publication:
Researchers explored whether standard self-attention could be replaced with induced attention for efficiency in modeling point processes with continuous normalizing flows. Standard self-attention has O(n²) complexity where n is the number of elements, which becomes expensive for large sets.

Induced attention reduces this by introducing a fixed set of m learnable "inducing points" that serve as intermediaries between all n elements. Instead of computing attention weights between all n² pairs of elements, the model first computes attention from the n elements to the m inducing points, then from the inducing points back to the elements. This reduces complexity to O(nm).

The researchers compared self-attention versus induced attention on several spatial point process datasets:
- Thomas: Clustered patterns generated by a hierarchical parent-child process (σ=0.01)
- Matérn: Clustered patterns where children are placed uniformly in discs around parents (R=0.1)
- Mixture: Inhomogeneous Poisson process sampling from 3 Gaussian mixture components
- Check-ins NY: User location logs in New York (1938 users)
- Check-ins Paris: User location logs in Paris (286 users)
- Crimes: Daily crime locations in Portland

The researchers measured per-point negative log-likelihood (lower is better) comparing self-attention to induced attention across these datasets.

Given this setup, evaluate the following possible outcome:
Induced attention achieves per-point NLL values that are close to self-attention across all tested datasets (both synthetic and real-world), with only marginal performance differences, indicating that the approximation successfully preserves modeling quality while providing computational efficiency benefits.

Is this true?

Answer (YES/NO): NO